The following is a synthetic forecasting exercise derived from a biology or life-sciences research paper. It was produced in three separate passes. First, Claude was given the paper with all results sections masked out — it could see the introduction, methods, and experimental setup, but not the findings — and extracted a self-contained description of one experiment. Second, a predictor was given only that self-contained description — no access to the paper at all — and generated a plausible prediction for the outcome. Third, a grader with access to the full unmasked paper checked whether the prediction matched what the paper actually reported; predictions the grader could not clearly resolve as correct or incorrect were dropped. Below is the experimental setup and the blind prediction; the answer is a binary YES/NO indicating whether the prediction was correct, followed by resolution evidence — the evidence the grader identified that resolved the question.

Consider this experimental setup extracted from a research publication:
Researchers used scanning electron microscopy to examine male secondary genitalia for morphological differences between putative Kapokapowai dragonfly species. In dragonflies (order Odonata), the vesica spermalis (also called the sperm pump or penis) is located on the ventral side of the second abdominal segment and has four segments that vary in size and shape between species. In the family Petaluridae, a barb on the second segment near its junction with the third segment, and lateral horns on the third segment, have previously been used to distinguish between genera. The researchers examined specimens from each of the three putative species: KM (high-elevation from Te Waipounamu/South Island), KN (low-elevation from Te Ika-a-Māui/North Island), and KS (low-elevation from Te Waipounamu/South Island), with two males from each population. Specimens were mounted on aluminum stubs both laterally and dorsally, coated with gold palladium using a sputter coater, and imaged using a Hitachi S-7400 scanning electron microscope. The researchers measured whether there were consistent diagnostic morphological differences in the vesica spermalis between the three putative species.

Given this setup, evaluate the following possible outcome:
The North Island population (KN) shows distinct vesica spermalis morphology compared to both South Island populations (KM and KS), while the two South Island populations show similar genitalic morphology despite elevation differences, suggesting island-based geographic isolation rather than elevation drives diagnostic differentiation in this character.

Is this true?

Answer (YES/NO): NO